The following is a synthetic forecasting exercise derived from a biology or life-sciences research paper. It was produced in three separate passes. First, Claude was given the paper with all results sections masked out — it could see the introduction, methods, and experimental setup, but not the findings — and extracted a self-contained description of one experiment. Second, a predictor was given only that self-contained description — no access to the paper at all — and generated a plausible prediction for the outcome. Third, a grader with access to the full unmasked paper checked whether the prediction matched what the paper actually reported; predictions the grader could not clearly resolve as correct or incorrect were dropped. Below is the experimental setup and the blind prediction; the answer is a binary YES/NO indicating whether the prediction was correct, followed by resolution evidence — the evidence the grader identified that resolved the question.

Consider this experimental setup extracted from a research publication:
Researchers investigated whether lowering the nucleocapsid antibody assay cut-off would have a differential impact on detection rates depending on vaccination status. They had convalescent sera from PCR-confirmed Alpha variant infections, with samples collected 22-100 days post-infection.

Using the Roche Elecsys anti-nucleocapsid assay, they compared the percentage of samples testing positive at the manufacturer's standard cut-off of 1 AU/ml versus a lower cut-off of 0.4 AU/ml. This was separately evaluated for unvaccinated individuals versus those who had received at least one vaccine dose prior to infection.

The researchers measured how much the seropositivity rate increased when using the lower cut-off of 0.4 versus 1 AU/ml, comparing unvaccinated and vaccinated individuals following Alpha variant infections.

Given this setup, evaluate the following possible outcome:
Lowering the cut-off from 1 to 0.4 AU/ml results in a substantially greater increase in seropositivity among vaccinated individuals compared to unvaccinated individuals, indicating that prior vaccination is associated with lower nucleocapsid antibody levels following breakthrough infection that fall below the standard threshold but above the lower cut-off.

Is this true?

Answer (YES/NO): YES